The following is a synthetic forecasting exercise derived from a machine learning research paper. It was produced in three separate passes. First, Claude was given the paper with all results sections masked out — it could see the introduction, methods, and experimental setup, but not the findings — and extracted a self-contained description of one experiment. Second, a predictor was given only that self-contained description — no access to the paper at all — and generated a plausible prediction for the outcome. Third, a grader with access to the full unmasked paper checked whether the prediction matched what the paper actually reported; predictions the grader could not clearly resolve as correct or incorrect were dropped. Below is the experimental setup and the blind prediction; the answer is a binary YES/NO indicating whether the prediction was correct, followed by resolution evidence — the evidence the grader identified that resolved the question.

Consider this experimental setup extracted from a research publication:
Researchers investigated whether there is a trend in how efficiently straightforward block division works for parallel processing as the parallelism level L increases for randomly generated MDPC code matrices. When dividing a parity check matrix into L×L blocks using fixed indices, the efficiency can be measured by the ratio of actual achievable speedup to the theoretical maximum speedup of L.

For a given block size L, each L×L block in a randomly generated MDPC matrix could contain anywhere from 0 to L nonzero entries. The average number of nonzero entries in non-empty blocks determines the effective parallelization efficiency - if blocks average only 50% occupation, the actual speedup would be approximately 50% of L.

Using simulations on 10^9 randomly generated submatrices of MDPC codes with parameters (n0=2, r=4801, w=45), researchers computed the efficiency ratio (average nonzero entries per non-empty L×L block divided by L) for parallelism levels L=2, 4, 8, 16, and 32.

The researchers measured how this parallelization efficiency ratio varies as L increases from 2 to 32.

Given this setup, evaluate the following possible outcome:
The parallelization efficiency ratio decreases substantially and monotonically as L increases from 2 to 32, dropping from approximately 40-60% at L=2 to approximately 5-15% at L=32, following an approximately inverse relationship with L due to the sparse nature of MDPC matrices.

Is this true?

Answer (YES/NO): NO